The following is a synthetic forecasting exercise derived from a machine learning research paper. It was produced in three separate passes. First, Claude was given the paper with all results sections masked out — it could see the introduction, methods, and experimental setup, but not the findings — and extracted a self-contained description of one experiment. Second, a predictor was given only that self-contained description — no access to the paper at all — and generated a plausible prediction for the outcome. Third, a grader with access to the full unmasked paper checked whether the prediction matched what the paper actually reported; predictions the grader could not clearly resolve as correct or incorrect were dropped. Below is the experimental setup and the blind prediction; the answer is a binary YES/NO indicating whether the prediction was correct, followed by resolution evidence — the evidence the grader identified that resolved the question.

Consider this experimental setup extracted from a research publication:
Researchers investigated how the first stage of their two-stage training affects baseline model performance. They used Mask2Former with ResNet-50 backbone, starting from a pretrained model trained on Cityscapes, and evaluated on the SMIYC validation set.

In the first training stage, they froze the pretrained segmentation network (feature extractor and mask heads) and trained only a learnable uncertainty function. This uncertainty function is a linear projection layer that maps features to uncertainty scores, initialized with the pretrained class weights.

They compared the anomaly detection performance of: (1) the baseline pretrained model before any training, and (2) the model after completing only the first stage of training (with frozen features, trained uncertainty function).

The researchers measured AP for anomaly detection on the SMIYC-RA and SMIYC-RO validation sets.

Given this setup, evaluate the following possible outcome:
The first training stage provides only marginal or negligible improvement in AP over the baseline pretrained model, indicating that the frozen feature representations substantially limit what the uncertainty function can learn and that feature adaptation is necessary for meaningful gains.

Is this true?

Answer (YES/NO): NO